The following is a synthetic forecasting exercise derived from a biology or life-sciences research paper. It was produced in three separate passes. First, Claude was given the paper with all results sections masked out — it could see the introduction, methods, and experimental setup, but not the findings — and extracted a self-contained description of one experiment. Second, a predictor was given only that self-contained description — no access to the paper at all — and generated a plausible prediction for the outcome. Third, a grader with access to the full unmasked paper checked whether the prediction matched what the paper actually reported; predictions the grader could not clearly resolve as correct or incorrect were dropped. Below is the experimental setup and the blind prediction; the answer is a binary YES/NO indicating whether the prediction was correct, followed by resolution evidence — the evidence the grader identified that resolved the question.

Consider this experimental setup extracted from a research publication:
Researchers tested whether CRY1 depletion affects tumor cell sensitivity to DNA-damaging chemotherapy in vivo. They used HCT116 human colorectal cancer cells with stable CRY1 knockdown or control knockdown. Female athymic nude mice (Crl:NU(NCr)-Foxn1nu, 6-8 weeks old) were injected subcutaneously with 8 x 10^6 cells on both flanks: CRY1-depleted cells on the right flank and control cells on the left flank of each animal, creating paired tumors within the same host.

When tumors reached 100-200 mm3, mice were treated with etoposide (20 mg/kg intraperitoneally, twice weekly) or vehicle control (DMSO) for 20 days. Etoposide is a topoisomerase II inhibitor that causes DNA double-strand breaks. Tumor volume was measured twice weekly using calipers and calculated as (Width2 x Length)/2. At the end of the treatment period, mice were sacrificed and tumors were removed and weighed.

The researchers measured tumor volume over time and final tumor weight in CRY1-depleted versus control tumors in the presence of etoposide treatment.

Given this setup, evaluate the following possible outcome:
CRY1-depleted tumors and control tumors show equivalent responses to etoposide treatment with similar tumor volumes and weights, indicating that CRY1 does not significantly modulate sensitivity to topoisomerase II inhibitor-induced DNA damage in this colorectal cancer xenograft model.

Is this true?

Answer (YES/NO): NO